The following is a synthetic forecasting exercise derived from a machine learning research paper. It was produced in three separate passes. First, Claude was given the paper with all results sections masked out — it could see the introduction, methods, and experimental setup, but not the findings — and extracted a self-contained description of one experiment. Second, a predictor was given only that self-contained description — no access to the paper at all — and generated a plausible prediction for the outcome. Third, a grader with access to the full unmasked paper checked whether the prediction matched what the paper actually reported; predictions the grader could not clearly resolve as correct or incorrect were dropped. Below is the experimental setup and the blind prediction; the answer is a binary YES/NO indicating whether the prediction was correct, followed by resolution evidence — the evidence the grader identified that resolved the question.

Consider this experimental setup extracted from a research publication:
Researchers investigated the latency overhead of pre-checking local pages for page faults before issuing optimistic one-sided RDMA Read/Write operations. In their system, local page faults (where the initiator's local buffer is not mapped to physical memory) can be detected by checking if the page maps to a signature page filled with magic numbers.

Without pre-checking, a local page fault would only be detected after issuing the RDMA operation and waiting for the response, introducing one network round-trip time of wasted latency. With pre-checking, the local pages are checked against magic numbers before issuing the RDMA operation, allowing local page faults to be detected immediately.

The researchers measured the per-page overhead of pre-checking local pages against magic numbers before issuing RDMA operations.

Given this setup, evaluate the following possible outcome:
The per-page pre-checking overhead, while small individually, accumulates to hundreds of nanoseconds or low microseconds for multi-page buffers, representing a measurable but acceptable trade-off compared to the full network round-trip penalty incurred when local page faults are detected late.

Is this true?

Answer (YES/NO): NO